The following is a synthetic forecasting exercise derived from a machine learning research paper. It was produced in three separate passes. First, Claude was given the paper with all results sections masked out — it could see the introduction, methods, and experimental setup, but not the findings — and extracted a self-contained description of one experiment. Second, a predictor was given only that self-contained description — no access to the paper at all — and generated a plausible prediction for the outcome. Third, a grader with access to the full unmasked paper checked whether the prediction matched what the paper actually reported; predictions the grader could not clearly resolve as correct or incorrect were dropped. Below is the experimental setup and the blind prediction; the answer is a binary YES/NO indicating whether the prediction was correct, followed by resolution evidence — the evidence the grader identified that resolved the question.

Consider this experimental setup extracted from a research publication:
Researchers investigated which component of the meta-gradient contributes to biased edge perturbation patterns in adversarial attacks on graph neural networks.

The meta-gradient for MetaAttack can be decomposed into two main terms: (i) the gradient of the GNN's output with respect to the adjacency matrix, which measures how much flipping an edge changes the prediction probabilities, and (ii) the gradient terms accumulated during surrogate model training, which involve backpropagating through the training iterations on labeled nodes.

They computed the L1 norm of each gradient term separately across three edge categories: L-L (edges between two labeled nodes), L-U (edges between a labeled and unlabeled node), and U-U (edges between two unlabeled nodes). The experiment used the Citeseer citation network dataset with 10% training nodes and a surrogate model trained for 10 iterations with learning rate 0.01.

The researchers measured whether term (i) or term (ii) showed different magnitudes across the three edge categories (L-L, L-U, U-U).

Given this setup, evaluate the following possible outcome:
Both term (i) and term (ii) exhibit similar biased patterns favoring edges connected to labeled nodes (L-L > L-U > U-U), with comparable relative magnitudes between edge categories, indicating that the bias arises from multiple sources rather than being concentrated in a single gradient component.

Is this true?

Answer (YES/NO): NO